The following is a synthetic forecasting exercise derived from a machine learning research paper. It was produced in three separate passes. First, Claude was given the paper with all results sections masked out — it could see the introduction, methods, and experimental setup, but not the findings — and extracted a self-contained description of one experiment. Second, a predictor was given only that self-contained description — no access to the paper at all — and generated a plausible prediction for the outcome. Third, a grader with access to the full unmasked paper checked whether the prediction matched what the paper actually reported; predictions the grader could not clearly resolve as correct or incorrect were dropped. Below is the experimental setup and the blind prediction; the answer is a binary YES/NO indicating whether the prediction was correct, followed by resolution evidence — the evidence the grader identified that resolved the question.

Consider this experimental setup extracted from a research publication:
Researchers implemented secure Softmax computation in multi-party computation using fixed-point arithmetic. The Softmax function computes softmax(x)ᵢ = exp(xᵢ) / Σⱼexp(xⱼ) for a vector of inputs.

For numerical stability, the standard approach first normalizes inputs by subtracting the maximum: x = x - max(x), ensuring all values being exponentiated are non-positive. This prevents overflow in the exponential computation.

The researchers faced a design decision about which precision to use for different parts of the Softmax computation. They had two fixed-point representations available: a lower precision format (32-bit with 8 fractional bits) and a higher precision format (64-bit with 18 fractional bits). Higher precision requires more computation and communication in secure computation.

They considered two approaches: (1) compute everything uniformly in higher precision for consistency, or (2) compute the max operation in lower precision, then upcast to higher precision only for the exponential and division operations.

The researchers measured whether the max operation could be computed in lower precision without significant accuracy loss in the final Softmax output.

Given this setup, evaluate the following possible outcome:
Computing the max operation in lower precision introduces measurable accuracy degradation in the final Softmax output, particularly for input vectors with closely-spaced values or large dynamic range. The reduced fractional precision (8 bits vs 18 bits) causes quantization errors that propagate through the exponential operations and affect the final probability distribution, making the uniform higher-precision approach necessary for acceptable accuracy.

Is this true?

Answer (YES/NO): NO